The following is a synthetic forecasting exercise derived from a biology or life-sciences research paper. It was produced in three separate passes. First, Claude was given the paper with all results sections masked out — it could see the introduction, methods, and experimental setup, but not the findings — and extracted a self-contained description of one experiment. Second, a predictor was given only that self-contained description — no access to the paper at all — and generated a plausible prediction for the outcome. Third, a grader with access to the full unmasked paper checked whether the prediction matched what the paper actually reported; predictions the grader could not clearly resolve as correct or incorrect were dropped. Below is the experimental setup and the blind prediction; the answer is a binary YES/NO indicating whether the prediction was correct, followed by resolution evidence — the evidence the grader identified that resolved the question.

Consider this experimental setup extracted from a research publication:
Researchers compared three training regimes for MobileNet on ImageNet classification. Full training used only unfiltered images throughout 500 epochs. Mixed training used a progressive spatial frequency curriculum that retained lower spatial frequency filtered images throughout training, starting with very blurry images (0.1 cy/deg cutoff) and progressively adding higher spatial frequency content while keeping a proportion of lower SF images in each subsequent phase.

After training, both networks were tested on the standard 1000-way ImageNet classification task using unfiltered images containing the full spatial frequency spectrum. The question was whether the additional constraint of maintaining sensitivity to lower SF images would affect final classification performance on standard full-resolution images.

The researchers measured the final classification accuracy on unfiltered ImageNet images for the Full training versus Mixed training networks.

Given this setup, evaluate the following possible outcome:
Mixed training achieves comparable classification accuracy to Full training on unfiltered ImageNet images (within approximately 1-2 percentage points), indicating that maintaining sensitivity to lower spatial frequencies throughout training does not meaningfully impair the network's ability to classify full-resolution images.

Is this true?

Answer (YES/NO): NO